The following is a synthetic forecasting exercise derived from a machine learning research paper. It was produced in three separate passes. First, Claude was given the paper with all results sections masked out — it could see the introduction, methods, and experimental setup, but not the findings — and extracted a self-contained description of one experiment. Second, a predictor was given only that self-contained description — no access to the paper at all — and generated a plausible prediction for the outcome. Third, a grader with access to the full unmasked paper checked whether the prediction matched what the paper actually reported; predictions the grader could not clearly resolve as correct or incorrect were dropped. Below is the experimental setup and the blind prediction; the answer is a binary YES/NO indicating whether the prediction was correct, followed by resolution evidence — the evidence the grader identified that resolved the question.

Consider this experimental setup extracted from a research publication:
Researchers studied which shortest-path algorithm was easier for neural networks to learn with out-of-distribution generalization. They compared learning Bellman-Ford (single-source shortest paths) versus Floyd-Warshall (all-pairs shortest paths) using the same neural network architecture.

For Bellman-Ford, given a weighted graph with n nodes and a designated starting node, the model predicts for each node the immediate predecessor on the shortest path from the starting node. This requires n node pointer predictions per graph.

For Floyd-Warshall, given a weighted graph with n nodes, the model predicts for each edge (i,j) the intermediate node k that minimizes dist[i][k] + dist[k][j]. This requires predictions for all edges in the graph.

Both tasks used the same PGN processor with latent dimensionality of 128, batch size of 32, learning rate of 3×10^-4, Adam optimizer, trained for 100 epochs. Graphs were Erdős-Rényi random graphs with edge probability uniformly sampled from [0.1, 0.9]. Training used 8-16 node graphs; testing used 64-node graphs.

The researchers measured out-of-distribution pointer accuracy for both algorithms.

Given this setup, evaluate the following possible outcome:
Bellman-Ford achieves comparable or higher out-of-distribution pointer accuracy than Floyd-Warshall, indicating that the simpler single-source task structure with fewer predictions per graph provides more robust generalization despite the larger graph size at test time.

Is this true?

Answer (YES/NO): YES